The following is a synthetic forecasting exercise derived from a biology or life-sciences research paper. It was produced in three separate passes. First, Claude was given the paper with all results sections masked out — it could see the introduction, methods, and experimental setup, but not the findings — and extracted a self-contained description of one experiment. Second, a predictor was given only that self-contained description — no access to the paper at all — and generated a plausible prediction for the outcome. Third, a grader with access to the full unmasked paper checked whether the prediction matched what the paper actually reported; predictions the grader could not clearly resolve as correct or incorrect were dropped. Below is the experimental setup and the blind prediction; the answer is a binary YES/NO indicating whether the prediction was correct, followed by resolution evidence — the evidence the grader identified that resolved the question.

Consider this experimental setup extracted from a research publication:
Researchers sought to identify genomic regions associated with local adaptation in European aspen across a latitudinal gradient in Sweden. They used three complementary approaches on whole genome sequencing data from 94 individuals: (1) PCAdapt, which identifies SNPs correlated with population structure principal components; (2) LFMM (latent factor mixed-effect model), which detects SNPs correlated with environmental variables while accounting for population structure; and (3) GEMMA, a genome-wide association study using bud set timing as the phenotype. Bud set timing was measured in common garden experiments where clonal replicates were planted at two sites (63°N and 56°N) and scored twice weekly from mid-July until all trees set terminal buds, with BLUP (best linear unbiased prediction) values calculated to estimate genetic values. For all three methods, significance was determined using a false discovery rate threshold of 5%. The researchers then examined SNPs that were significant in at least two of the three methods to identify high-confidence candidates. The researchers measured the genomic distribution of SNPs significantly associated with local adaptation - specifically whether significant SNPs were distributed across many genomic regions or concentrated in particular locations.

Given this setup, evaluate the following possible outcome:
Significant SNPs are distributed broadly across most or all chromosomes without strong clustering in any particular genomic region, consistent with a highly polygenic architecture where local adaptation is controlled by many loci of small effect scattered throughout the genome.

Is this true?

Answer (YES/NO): NO